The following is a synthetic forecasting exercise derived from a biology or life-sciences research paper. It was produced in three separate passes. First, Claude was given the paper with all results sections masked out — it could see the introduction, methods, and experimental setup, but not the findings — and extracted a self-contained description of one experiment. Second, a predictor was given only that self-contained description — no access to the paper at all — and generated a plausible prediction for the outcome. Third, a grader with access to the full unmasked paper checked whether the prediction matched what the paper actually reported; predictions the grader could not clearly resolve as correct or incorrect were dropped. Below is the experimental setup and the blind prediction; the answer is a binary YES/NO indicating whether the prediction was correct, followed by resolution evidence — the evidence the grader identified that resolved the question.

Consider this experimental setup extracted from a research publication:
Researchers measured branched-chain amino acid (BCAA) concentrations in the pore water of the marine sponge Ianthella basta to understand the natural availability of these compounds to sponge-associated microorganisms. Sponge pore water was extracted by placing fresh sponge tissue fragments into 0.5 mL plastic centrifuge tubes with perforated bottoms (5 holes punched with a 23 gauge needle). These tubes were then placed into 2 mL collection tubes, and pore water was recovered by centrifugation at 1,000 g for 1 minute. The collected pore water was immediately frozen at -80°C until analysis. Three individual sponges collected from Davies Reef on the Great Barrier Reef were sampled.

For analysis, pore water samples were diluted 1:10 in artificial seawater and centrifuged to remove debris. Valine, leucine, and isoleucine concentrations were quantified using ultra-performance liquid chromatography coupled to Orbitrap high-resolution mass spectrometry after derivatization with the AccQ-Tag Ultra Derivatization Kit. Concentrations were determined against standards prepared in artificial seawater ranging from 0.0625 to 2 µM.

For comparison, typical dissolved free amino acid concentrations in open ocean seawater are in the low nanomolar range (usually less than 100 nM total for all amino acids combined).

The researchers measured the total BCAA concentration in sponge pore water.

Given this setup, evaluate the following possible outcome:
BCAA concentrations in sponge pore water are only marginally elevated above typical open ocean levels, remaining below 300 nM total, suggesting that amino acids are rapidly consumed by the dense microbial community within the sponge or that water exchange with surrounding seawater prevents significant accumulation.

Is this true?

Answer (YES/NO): NO